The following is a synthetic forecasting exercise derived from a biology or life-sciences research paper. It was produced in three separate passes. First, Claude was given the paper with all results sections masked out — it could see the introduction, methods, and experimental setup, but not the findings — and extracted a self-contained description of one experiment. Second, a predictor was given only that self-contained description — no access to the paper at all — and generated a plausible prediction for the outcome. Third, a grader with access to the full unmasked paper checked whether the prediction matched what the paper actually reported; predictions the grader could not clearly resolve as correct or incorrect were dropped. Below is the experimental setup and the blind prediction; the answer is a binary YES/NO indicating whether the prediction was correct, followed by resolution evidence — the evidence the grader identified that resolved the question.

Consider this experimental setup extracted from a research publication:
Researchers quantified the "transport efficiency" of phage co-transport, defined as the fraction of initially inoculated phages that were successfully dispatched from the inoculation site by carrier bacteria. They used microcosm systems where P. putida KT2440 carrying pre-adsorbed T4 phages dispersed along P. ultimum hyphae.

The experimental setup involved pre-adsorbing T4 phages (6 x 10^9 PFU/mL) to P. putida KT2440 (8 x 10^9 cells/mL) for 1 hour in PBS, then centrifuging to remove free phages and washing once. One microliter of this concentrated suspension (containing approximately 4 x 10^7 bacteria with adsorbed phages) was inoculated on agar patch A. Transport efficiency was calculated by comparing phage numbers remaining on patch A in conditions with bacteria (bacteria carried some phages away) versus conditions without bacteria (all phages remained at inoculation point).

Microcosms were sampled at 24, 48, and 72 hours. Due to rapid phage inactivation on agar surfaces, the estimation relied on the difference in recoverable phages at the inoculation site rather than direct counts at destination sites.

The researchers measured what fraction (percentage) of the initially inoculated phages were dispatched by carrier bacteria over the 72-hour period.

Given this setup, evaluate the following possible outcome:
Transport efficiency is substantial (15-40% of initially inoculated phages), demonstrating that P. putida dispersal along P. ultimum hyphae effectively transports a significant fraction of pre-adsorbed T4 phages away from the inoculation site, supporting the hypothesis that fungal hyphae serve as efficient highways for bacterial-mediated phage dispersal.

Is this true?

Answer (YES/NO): NO